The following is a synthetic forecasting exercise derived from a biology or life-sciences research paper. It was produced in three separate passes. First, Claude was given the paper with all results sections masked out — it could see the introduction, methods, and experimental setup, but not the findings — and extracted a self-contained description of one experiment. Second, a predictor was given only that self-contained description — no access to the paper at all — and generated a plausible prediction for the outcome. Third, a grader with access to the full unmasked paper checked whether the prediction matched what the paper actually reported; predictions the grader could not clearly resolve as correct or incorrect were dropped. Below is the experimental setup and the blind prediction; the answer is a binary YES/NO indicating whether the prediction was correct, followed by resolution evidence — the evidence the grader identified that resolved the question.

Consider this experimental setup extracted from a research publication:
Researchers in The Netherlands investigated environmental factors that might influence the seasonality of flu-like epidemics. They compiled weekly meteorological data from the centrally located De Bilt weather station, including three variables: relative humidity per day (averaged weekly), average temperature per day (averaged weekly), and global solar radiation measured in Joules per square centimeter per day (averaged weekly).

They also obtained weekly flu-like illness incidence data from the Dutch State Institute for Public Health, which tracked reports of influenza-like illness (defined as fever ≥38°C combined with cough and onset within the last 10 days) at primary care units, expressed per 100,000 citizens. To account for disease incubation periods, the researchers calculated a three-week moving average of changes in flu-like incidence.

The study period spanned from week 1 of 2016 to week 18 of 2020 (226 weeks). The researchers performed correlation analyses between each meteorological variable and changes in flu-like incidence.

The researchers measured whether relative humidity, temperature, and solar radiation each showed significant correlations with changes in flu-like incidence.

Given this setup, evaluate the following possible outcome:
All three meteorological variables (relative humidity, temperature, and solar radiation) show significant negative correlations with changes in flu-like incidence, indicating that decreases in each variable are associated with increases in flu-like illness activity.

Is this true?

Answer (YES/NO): NO